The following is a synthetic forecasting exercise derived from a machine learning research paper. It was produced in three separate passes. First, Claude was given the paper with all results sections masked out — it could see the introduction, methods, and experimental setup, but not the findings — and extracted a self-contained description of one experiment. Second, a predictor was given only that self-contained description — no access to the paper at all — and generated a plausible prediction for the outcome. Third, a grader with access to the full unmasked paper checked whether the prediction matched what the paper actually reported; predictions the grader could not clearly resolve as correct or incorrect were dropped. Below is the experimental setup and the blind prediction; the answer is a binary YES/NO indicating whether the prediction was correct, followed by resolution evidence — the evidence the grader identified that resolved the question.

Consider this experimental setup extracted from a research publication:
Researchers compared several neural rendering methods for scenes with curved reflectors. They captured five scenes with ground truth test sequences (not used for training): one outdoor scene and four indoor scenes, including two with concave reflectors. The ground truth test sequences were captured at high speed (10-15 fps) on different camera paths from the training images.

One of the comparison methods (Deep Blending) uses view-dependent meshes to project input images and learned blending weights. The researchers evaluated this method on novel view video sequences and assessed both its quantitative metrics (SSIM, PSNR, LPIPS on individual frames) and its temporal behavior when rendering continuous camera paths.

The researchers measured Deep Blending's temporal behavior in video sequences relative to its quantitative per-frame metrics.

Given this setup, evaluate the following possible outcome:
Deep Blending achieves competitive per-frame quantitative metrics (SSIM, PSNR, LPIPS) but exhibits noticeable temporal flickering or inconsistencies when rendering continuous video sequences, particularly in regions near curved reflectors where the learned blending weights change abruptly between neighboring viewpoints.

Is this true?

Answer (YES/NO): YES